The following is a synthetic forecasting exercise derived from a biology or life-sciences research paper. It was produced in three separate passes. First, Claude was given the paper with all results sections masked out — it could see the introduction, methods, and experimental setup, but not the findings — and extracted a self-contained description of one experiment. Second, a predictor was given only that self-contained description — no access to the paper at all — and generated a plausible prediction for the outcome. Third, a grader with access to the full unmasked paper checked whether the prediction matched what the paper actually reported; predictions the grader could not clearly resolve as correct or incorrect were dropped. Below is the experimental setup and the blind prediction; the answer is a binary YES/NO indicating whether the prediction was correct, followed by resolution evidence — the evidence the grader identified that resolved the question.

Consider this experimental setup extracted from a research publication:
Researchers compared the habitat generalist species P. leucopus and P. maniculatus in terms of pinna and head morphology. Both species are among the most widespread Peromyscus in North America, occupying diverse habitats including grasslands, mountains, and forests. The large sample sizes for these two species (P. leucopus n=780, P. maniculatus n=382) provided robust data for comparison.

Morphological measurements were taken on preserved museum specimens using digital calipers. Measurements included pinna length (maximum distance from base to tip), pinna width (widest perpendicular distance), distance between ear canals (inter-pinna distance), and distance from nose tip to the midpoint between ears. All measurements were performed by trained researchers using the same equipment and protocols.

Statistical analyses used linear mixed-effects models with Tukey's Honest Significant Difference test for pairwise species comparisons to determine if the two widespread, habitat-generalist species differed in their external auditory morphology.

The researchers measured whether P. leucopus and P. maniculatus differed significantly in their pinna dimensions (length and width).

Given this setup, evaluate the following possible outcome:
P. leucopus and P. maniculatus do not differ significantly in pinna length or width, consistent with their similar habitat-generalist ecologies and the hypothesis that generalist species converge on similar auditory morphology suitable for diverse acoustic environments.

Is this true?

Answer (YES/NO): NO